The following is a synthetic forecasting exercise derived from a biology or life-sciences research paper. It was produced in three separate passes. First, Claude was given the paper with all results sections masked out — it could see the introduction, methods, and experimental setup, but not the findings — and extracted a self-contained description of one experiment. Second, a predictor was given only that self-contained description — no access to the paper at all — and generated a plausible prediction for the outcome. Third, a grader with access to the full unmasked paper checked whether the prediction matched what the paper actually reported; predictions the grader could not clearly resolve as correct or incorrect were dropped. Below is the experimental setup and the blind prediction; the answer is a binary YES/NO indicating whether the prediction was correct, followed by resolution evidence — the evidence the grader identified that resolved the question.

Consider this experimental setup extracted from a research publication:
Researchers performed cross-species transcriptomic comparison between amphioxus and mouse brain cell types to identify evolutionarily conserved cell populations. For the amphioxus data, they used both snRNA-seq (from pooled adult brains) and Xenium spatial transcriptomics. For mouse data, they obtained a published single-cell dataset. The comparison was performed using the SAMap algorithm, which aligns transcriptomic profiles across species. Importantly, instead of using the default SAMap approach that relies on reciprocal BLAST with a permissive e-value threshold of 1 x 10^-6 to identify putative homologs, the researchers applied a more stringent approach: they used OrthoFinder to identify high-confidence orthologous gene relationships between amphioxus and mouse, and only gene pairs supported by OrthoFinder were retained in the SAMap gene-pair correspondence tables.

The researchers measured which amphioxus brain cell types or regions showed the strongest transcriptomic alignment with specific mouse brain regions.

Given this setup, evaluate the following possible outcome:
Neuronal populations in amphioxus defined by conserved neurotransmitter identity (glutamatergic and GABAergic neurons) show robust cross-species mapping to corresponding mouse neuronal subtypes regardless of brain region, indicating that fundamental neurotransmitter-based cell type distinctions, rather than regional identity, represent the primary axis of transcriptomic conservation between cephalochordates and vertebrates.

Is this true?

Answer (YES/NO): NO